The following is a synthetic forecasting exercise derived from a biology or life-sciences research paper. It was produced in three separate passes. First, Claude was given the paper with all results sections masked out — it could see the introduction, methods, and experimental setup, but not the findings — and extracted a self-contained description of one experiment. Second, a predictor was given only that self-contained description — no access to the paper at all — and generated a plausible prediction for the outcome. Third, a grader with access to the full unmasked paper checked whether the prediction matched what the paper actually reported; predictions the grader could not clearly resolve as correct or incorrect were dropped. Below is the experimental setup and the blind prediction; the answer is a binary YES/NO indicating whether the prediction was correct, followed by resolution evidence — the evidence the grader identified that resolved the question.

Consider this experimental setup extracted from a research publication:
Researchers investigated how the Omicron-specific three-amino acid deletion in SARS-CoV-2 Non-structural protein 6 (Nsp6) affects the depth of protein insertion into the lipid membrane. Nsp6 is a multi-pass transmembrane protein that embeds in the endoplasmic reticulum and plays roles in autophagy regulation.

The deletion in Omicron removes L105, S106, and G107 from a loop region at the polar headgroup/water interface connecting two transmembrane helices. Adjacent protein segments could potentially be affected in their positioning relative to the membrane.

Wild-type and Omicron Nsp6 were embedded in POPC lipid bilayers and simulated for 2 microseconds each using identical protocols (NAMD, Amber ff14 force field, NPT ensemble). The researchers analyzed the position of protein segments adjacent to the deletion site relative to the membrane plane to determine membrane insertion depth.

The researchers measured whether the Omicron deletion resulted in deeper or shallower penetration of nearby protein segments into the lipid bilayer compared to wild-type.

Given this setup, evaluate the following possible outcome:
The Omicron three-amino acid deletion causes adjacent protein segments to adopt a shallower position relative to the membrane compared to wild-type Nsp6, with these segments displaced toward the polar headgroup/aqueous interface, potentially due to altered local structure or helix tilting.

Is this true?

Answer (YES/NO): NO